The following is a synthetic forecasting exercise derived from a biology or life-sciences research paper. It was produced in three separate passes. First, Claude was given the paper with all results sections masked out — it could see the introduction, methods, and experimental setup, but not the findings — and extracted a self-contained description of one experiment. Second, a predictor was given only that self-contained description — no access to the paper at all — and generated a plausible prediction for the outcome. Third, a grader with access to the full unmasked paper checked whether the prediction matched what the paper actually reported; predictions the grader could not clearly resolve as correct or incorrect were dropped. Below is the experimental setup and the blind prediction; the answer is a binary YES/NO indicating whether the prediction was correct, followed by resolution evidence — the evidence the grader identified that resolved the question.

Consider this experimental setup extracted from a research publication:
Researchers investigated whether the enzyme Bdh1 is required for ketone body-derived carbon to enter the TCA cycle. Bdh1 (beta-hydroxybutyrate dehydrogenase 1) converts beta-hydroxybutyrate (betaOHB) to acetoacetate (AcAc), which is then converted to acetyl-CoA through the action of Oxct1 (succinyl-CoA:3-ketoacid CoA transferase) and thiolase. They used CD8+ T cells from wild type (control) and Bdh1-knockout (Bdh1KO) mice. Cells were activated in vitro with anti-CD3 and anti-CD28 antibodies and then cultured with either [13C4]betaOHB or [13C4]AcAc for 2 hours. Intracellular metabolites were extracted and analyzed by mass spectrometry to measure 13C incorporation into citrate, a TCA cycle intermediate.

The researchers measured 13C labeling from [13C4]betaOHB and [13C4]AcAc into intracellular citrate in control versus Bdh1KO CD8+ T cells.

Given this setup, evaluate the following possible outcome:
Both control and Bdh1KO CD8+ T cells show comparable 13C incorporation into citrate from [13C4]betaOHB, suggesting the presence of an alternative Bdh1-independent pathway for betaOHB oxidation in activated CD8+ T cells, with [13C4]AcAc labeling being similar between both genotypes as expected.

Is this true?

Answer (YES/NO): NO